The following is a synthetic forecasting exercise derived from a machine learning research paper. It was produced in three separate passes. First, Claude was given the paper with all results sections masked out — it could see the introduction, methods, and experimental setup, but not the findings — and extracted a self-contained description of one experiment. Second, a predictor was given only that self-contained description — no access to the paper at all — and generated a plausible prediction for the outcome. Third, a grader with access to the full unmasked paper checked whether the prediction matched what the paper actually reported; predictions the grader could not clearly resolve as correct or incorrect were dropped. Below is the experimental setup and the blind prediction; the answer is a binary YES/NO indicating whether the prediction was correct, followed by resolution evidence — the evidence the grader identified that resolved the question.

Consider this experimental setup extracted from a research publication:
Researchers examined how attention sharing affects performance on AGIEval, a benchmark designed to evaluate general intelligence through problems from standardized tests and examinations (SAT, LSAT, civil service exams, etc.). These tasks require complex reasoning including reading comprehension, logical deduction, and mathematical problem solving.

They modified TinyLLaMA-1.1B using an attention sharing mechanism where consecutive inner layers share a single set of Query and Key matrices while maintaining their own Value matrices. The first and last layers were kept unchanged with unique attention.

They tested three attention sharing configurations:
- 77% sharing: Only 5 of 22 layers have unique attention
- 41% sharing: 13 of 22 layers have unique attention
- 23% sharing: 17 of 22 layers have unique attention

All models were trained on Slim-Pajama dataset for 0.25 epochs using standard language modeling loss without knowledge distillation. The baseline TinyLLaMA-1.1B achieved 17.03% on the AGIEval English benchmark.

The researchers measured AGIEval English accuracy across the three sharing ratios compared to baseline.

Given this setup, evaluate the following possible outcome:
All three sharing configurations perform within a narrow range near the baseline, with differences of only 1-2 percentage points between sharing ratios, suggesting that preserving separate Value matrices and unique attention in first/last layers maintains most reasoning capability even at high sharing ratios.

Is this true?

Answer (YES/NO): YES